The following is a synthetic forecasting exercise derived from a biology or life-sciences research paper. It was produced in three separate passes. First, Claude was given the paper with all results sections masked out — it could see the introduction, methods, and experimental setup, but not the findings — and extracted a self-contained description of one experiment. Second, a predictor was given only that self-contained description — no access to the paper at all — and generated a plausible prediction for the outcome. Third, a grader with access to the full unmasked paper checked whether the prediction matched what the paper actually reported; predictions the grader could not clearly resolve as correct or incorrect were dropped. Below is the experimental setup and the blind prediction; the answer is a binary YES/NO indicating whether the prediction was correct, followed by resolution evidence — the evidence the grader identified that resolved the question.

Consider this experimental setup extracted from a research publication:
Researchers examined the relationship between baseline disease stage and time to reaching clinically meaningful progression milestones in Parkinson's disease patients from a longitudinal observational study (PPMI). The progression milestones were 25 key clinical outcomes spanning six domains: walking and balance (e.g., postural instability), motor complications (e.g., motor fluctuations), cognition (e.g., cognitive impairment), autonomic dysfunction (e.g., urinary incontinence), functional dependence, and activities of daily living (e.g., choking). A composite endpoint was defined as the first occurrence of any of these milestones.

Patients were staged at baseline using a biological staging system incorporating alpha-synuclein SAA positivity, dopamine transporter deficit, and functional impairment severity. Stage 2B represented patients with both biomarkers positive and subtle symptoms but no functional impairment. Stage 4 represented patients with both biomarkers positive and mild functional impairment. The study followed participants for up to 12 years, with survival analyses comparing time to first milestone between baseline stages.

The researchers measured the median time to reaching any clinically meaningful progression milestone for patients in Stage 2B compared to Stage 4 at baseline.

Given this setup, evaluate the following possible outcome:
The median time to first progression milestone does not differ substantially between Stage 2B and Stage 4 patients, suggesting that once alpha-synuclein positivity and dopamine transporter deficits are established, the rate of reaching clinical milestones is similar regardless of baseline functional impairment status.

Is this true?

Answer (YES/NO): NO